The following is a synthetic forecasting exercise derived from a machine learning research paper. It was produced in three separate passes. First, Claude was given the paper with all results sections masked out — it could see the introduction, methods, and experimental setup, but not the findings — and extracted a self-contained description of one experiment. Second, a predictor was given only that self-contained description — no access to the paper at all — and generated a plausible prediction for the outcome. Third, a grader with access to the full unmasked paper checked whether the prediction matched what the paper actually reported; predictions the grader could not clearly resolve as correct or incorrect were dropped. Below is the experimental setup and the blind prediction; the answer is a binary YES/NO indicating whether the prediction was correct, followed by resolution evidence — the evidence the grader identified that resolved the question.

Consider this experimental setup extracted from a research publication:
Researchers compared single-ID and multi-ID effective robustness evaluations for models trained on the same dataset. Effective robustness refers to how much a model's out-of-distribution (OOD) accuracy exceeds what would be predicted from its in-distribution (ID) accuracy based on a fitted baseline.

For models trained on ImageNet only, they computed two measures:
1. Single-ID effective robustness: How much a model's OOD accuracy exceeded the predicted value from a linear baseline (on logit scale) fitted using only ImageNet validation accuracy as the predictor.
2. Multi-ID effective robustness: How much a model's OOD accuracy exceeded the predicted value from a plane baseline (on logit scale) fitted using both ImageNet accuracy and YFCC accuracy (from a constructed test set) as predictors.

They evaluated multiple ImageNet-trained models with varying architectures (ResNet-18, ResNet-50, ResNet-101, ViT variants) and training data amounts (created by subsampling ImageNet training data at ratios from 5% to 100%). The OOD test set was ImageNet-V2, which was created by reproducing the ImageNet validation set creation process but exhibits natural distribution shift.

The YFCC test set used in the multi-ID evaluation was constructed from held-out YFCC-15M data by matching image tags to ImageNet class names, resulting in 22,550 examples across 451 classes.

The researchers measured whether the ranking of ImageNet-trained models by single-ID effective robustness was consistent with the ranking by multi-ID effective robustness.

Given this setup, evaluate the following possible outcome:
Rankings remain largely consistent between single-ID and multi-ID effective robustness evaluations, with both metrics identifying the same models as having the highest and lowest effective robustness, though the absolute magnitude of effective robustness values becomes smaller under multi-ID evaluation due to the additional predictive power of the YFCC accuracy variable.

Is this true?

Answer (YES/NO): NO